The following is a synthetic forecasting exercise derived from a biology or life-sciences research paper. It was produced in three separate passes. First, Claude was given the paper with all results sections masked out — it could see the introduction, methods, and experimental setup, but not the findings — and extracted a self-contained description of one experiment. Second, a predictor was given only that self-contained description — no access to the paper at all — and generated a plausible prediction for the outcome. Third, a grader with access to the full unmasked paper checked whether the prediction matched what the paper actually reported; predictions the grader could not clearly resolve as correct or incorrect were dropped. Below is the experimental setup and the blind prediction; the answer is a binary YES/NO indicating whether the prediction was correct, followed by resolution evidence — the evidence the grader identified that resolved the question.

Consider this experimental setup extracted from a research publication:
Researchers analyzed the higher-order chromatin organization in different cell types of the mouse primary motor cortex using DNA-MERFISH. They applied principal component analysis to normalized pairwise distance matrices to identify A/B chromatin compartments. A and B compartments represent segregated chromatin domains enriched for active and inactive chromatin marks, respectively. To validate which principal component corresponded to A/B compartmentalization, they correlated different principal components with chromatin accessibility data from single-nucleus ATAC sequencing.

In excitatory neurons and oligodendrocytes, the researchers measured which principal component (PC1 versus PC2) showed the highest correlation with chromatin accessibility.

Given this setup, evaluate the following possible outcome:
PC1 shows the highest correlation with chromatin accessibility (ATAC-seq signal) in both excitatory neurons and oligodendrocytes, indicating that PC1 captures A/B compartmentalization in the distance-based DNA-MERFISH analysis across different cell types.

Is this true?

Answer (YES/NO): NO